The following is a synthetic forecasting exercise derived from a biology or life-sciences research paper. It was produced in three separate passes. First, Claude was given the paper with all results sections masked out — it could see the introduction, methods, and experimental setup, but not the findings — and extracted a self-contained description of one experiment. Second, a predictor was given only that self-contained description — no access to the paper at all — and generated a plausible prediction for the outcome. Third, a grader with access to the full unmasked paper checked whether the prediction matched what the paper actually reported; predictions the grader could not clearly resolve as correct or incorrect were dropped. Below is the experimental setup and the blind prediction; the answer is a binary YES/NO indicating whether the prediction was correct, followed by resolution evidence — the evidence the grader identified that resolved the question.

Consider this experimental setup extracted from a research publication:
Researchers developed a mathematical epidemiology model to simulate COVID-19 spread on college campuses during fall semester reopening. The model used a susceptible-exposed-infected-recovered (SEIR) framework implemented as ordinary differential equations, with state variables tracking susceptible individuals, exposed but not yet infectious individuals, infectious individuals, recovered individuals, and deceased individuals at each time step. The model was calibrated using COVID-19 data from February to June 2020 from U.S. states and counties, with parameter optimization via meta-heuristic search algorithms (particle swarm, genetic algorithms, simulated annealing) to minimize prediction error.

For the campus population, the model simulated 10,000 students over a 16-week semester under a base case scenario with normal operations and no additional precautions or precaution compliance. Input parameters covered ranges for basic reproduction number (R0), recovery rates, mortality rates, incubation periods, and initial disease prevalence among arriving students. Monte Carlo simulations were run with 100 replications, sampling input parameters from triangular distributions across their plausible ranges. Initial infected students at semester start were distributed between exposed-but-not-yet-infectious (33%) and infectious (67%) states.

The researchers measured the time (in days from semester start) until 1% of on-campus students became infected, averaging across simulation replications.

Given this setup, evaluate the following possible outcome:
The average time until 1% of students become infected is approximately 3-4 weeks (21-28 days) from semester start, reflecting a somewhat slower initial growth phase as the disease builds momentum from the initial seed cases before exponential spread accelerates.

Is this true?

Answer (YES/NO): NO